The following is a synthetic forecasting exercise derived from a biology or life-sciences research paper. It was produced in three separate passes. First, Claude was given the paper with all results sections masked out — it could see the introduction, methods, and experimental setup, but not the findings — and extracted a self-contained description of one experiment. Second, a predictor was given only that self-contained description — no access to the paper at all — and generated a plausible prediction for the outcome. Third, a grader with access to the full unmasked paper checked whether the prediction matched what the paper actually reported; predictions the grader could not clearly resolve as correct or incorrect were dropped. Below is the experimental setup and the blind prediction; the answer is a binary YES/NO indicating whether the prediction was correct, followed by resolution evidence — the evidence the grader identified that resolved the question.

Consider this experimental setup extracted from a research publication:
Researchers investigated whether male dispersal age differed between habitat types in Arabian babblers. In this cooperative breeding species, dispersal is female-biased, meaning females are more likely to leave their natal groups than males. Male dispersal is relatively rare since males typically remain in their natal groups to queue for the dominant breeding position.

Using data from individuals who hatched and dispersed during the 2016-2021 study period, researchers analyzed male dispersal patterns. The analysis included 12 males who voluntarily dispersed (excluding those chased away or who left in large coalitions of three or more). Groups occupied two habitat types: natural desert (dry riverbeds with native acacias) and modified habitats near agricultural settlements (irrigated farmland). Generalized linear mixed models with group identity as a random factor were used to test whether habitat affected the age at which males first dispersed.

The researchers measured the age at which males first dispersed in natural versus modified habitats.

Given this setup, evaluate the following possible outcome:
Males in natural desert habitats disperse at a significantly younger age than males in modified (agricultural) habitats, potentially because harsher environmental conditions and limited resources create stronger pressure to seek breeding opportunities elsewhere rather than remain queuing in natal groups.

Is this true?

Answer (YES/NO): NO